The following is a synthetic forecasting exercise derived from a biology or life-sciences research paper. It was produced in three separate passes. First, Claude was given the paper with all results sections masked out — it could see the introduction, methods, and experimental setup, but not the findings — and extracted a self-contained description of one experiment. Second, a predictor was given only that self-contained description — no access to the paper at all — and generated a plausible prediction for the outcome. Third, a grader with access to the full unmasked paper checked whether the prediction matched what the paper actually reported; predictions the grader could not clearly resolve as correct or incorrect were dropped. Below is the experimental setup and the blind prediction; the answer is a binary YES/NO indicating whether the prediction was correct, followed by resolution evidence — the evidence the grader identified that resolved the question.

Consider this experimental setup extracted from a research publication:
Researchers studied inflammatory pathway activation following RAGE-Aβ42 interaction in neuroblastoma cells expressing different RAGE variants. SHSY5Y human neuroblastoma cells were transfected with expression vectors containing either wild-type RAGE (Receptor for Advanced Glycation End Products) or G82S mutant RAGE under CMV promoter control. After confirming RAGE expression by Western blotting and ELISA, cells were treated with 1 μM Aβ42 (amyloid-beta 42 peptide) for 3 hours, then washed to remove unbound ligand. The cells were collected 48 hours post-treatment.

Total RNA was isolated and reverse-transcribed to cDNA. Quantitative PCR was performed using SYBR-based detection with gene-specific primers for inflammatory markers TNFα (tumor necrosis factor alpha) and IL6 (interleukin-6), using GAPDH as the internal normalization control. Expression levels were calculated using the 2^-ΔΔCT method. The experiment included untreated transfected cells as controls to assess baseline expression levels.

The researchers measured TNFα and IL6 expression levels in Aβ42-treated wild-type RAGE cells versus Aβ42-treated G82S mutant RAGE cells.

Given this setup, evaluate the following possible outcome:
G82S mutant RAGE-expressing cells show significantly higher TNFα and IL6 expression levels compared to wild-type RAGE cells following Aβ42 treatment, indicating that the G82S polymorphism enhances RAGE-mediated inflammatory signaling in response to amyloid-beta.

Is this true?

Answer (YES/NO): YES